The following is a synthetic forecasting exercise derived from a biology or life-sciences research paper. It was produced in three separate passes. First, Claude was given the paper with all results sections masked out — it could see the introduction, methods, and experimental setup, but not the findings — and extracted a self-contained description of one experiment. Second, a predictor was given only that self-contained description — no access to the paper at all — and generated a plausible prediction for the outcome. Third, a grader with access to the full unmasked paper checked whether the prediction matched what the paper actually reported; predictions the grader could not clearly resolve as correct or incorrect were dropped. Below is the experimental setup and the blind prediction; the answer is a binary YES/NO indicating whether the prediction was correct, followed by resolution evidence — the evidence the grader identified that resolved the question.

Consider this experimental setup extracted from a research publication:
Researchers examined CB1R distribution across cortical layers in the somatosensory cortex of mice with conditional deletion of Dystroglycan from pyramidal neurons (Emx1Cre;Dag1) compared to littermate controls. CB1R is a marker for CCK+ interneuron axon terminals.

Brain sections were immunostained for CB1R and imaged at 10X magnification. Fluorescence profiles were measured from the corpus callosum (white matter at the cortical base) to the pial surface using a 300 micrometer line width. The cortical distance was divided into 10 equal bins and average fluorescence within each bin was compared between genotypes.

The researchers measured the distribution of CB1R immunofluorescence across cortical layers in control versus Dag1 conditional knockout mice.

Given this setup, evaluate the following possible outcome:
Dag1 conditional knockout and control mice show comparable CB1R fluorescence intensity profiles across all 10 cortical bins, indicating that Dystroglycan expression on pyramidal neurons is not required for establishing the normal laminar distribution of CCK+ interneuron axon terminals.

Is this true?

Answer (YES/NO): NO